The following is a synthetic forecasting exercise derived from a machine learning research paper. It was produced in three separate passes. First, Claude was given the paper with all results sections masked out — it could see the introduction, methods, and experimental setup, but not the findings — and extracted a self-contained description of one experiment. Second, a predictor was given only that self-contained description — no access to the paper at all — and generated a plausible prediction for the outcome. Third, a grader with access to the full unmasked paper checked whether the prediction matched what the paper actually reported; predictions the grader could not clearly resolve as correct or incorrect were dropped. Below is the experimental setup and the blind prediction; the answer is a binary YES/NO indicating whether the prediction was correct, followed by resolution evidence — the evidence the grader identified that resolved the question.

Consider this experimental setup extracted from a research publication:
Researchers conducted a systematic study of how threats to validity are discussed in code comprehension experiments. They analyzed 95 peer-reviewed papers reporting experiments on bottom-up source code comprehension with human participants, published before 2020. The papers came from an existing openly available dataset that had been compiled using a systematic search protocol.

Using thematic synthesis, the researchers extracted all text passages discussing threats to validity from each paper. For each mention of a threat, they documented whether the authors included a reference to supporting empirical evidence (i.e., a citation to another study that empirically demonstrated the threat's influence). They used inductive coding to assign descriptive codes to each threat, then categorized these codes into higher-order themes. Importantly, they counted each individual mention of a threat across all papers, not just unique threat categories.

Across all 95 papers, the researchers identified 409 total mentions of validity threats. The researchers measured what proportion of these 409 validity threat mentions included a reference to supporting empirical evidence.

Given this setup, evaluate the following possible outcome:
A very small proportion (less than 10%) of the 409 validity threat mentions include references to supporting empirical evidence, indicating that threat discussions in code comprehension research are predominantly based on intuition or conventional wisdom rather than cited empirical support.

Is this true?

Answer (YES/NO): YES